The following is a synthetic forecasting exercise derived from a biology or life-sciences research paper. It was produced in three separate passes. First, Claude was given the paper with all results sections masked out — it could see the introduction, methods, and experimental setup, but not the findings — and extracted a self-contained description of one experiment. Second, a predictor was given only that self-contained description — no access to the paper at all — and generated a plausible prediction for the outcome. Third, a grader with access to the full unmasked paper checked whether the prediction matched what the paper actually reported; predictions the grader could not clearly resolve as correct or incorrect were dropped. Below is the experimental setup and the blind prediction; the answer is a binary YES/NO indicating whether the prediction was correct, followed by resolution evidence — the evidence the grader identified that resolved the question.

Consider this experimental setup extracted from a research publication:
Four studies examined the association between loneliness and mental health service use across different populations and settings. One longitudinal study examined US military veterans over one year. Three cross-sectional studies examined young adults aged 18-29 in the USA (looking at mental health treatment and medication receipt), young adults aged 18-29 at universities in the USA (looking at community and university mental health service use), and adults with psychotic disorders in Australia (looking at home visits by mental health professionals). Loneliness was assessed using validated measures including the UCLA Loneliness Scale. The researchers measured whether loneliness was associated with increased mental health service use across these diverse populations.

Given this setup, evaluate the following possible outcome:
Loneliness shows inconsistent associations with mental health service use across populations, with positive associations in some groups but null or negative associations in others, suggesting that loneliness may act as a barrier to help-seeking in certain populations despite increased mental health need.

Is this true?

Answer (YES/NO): NO